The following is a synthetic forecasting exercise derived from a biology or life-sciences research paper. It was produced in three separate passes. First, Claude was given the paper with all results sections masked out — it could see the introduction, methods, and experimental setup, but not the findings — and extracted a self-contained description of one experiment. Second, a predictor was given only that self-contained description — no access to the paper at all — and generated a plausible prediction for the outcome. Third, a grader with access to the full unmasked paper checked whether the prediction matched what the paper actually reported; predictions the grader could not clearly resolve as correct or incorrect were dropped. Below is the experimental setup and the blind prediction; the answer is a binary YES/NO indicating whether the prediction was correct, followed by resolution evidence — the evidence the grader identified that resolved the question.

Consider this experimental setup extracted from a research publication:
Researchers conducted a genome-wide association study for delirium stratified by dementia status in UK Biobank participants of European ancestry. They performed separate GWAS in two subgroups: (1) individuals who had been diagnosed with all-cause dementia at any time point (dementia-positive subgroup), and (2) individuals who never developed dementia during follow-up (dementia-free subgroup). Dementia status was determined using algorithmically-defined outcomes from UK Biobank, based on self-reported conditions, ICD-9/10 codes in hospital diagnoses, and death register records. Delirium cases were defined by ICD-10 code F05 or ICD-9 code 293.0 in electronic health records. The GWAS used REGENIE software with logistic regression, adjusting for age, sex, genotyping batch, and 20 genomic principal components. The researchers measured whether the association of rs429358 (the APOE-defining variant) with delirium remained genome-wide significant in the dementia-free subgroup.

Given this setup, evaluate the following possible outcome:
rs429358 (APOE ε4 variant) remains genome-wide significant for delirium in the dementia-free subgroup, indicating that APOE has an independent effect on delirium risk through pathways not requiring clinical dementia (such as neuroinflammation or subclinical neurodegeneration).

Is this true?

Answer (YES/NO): YES